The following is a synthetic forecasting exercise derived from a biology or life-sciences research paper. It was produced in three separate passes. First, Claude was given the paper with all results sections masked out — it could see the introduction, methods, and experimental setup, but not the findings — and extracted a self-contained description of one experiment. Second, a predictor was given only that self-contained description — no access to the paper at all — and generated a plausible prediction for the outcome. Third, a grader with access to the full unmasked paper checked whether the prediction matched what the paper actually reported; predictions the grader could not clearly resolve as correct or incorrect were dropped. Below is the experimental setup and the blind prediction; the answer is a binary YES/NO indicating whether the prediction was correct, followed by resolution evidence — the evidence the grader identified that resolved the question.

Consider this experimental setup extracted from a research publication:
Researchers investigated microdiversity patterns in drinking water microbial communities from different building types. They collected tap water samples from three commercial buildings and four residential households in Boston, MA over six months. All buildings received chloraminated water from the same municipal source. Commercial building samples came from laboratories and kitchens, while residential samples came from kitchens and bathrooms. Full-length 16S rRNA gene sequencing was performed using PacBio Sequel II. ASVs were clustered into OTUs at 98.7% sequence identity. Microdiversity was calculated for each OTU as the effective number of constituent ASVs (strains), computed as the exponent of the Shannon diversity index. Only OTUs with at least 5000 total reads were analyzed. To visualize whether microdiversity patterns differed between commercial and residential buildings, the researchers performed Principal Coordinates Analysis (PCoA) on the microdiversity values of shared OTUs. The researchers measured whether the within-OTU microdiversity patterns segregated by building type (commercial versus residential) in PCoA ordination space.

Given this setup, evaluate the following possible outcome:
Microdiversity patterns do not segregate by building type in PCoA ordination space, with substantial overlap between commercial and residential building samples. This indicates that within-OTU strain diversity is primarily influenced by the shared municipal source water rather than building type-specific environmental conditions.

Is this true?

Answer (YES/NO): NO